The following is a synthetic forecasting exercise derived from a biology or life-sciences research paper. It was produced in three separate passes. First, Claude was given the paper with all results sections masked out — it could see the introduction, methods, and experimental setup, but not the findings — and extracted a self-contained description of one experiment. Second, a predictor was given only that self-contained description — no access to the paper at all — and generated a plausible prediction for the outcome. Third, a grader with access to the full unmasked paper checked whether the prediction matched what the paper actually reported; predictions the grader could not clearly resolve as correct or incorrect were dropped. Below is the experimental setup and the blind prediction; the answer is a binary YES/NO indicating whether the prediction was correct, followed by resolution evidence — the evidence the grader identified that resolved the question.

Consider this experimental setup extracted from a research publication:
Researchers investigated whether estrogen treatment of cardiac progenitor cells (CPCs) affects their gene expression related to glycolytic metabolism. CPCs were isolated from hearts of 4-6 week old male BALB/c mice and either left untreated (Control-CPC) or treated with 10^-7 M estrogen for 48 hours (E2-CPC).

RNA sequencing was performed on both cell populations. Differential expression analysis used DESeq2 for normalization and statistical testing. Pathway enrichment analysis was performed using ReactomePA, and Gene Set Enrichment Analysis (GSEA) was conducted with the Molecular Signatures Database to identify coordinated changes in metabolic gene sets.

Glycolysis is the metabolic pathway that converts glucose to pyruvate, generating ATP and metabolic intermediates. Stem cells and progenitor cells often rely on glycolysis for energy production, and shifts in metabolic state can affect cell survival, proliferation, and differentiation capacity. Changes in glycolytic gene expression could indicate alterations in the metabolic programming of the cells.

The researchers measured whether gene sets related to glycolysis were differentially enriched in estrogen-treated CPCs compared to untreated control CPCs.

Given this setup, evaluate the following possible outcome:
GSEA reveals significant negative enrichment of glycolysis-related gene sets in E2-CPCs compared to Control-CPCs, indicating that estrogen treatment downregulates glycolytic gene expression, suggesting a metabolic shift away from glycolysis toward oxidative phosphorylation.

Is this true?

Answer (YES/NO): NO